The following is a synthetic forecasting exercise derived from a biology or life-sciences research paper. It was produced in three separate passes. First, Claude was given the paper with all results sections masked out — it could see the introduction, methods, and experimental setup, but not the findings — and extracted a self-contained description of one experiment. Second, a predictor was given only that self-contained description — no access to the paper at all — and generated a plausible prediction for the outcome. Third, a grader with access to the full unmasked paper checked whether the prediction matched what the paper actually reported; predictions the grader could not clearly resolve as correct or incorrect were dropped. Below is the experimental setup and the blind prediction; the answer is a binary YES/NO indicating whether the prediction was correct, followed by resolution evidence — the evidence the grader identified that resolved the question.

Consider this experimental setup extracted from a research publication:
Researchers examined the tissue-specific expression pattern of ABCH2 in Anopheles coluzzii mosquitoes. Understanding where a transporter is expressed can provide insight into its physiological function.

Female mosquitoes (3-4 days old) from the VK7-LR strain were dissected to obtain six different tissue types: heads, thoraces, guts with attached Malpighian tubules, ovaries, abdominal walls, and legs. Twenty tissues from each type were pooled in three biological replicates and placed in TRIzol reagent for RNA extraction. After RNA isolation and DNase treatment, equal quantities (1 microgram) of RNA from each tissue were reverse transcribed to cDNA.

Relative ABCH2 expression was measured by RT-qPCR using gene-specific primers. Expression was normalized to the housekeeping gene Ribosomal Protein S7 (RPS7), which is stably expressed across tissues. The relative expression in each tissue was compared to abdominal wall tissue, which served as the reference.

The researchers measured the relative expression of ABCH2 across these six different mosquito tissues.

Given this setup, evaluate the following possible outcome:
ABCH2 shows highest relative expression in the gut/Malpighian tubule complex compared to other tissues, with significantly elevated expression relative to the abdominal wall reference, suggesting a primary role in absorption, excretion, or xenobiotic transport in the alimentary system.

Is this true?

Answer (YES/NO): NO